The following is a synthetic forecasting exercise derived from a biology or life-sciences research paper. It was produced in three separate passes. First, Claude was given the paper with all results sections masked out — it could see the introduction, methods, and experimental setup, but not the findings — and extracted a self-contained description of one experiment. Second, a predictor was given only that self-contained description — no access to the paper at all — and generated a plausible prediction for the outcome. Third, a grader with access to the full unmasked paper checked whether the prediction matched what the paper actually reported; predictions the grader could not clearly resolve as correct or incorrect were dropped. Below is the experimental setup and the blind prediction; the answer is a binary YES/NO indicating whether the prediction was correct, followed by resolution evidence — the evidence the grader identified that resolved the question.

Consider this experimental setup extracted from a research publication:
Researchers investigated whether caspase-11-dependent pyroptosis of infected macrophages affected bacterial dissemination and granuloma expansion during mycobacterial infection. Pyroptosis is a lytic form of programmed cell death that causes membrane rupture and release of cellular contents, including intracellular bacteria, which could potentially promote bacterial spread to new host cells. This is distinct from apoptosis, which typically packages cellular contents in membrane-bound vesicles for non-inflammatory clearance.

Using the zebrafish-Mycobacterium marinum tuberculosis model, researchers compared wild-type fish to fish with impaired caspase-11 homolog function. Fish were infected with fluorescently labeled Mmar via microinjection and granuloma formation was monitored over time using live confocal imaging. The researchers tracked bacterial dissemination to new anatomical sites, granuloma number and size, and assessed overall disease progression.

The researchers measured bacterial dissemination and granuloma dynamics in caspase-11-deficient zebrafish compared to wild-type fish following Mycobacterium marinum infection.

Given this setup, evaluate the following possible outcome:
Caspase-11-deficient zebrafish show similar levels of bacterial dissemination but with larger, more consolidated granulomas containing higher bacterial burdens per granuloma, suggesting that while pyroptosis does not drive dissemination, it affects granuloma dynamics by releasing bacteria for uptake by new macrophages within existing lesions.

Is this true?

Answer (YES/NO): NO